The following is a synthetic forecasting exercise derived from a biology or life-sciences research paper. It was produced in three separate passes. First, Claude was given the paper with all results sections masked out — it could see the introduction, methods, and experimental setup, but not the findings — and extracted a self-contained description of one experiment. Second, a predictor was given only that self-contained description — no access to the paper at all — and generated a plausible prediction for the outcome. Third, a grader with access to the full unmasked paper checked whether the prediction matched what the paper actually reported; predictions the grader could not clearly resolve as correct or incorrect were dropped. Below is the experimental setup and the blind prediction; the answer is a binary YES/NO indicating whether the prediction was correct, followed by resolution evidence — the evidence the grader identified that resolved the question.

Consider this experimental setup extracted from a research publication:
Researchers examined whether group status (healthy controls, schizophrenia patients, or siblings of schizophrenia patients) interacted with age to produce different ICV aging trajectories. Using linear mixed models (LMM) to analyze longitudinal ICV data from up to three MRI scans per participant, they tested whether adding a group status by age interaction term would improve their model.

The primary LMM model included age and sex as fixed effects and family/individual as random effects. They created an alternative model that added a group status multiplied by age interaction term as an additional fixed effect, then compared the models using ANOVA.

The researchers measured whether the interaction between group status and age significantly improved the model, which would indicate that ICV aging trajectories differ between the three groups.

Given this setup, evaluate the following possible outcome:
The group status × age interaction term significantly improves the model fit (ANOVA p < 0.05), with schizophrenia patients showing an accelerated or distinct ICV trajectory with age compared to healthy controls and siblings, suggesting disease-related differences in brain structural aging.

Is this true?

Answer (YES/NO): NO